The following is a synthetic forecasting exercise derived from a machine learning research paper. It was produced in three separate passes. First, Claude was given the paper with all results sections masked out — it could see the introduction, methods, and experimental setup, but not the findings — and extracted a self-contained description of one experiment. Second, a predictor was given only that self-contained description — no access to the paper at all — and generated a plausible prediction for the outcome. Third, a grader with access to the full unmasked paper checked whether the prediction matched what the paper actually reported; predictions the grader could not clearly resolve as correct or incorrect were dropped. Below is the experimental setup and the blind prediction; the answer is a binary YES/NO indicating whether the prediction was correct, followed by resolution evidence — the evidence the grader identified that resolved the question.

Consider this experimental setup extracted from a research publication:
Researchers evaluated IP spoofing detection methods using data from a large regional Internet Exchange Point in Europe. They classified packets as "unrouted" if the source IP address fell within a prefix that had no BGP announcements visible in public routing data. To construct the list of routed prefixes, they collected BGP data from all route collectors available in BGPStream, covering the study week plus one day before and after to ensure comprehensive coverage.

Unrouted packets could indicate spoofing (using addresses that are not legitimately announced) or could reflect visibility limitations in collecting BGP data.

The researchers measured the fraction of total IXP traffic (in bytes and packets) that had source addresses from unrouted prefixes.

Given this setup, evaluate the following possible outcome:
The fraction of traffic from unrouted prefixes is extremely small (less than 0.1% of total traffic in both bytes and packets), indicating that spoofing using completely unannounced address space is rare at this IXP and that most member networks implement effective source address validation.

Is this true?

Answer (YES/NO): YES